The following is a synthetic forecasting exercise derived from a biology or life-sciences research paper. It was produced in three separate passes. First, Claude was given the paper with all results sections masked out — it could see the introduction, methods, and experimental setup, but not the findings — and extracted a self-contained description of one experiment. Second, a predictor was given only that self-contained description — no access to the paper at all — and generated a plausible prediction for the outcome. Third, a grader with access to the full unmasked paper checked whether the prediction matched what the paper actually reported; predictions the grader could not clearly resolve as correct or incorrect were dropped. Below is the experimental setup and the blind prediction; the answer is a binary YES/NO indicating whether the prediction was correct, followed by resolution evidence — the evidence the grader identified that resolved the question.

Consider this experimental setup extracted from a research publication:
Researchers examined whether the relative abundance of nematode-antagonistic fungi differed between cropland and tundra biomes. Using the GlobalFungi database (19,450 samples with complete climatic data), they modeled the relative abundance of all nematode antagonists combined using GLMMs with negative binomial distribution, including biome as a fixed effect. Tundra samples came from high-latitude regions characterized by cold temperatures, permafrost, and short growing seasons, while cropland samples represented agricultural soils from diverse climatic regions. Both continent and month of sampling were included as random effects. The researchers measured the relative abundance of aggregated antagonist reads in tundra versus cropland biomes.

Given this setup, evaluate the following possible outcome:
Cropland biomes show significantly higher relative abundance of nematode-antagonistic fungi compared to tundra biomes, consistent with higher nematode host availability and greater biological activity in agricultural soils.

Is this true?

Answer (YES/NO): YES